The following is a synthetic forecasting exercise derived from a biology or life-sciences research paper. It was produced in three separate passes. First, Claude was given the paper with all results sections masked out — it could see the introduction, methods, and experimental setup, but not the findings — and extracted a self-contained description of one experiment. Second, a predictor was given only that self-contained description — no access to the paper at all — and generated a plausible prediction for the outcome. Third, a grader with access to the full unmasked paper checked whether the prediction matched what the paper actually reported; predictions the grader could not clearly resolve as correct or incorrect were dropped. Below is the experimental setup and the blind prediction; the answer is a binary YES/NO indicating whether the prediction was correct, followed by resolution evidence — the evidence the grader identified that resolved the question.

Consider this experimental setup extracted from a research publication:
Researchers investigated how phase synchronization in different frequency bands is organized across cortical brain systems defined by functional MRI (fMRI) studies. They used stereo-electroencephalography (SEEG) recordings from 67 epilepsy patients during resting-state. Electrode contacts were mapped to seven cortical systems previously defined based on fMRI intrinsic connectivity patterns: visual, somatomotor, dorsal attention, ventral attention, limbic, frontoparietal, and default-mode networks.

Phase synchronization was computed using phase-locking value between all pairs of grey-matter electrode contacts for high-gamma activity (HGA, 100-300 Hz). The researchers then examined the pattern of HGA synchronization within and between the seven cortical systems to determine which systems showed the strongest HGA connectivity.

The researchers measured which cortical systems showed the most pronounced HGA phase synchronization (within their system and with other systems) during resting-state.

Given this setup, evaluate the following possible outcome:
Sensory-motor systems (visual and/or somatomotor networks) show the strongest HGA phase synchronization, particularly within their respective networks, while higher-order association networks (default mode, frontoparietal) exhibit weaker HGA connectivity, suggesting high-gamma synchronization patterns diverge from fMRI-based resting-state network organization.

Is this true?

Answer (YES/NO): NO